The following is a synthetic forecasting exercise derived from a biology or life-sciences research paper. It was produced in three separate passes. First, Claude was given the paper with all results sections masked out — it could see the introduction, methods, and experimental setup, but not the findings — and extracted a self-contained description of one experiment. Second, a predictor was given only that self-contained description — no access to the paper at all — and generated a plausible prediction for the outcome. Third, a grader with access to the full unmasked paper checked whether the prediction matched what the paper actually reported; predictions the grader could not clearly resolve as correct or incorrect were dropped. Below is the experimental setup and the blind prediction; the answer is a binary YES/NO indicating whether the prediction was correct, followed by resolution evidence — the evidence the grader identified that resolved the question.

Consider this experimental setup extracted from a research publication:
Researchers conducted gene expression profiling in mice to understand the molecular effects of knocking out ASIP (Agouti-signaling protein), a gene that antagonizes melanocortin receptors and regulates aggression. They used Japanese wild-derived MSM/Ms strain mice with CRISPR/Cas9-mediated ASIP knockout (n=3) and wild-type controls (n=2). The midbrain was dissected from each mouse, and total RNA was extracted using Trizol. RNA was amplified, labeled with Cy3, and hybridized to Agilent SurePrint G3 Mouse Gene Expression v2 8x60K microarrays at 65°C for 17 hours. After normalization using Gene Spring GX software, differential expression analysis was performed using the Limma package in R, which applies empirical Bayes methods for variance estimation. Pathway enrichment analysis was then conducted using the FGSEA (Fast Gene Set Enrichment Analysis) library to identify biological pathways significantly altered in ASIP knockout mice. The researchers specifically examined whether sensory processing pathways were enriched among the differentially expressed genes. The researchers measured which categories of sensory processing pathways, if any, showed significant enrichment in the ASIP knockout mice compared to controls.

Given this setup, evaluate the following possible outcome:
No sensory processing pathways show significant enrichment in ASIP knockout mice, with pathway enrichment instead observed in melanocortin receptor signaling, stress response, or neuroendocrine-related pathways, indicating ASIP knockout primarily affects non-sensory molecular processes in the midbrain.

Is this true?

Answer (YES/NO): NO